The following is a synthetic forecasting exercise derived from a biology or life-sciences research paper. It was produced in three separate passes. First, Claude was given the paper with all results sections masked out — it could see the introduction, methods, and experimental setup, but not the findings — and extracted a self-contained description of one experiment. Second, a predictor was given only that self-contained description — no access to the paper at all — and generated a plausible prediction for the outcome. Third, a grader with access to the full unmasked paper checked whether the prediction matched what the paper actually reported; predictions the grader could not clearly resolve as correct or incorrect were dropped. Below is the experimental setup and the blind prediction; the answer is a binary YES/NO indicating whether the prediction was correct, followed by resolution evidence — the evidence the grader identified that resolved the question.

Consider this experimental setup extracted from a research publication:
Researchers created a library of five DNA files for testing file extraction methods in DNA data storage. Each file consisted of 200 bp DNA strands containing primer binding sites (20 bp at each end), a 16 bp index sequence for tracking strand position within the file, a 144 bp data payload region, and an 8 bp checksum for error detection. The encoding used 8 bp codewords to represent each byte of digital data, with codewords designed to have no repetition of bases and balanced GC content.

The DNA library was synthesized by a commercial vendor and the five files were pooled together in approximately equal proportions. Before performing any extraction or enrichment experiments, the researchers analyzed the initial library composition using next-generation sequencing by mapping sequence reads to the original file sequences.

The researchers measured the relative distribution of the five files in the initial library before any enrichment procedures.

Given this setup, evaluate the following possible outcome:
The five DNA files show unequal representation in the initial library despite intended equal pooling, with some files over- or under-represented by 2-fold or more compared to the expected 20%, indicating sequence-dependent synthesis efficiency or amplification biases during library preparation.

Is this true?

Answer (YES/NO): NO